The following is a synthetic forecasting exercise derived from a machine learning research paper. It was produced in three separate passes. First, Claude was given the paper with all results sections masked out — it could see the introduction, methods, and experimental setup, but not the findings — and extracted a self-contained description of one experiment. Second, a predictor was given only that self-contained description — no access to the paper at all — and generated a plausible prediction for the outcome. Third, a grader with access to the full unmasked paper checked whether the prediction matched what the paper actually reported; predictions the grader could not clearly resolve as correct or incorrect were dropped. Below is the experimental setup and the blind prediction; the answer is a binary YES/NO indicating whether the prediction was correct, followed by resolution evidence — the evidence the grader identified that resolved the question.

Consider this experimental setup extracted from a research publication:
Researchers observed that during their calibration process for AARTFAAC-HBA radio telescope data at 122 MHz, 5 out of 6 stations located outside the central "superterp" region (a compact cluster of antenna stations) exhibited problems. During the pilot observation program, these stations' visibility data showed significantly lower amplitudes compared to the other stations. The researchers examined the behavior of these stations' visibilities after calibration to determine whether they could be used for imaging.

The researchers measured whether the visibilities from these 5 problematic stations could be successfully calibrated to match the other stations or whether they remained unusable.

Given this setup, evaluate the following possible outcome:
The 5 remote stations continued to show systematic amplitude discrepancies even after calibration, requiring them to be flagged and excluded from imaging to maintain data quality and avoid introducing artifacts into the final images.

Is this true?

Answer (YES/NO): YES